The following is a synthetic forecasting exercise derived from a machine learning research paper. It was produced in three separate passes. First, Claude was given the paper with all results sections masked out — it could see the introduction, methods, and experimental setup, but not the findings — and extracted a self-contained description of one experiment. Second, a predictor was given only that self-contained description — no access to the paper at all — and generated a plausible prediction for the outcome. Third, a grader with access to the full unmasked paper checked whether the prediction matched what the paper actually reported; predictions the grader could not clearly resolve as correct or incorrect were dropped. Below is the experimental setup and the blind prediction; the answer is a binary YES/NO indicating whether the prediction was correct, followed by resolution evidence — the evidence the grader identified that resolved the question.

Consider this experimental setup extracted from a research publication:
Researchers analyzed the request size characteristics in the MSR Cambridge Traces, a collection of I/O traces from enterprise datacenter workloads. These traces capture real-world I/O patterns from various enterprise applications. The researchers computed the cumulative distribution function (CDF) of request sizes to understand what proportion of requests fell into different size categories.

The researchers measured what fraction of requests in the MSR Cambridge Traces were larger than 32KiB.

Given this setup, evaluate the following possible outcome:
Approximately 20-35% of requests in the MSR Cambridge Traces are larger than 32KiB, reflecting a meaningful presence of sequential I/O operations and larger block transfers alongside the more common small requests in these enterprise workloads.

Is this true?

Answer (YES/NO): NO